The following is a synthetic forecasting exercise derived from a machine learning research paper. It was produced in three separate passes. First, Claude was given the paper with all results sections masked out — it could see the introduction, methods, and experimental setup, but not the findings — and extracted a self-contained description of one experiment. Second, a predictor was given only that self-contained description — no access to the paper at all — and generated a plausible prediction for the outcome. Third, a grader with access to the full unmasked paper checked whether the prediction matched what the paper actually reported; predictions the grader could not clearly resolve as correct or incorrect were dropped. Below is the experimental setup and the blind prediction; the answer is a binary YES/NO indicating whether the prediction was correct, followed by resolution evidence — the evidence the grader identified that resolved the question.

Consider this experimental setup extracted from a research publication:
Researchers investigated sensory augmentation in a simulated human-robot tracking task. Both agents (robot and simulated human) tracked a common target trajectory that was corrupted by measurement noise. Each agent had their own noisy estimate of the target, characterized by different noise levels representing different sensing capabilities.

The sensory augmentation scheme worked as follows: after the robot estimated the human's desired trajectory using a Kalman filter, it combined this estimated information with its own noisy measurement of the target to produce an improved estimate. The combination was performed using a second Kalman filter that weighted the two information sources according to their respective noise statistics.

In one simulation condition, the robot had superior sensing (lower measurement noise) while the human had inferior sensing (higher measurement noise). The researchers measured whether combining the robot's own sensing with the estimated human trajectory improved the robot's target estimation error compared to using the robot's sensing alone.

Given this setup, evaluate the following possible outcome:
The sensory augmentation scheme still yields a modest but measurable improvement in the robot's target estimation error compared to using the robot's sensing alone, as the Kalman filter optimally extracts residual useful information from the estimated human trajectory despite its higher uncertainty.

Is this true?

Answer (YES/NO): YES